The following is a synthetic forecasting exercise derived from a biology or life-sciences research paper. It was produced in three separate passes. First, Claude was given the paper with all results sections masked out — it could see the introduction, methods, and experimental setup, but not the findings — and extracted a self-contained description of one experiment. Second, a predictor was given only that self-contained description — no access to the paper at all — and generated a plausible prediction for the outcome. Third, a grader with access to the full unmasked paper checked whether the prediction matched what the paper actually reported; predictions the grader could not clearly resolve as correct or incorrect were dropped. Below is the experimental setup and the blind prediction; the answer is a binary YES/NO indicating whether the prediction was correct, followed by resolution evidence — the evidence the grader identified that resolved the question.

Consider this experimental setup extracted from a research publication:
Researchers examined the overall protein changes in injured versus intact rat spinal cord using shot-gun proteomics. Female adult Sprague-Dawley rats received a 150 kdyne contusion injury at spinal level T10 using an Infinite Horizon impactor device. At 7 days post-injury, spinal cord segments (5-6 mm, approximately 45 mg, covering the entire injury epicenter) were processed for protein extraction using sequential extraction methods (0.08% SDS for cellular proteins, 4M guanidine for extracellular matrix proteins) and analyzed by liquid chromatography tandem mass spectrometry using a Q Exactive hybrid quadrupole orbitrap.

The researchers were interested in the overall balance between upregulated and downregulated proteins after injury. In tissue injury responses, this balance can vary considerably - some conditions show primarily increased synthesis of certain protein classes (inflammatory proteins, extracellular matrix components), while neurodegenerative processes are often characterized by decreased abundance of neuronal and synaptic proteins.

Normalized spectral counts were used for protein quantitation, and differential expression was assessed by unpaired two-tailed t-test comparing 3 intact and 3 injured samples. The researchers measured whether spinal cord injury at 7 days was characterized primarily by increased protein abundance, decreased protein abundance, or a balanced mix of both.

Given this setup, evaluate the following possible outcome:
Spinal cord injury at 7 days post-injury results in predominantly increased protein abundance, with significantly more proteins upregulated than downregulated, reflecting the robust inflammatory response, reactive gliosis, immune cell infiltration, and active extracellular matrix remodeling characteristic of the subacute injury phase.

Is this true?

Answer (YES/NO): NO